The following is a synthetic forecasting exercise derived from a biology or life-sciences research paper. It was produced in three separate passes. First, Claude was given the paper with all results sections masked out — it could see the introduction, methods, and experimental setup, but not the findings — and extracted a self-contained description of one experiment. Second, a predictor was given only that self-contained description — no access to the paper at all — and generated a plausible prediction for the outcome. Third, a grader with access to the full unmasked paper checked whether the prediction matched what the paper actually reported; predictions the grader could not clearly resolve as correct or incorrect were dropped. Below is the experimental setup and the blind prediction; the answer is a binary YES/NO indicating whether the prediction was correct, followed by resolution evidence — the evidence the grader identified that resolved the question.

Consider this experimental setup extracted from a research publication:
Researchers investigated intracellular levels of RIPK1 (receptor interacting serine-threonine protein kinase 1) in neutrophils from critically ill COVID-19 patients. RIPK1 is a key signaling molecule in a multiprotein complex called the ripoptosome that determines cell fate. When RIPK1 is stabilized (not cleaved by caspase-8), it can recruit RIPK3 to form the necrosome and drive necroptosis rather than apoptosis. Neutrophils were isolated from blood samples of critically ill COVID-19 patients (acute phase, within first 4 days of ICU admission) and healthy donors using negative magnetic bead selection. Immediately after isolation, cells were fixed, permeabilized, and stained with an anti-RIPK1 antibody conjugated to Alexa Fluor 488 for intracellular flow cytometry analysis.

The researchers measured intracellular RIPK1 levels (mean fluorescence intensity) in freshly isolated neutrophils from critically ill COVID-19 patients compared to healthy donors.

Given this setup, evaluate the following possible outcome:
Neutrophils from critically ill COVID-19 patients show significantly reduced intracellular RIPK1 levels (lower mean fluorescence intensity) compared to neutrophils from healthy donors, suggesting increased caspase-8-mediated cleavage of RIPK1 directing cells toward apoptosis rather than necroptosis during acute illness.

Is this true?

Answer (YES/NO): NO